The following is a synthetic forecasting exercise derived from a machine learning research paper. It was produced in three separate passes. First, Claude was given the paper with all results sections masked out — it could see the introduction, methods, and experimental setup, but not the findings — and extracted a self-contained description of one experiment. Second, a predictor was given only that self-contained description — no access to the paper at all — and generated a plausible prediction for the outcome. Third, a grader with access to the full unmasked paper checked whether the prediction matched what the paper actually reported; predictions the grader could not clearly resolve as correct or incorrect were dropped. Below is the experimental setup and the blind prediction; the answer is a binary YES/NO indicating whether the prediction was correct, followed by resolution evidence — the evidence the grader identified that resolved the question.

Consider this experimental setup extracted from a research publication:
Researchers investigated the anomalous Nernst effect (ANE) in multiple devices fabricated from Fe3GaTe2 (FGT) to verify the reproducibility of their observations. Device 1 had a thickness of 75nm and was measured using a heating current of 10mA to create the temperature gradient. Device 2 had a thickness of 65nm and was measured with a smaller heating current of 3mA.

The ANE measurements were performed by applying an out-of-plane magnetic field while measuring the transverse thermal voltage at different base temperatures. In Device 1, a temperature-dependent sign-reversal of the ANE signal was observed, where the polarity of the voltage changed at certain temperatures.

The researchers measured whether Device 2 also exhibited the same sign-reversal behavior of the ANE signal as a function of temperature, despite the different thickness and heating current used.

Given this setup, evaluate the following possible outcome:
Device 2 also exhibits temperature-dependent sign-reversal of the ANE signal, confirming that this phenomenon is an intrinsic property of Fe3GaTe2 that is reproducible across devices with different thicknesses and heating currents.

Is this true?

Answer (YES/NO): YES